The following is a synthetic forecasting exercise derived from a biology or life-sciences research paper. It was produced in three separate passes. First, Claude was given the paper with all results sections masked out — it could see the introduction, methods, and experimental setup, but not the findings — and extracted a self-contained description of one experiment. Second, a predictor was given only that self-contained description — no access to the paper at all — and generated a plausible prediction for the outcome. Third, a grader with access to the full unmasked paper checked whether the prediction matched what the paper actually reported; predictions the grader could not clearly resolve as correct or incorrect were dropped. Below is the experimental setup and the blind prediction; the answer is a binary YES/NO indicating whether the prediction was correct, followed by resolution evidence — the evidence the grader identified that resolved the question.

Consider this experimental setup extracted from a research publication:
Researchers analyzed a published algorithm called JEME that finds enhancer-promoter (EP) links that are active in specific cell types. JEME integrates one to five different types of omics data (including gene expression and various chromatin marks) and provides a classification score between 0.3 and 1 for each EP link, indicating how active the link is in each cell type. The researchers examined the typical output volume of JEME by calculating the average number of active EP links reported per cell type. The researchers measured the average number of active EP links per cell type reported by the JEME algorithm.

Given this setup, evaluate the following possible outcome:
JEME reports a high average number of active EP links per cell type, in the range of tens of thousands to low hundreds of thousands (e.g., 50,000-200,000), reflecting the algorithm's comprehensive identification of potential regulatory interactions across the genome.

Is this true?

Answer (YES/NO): NO